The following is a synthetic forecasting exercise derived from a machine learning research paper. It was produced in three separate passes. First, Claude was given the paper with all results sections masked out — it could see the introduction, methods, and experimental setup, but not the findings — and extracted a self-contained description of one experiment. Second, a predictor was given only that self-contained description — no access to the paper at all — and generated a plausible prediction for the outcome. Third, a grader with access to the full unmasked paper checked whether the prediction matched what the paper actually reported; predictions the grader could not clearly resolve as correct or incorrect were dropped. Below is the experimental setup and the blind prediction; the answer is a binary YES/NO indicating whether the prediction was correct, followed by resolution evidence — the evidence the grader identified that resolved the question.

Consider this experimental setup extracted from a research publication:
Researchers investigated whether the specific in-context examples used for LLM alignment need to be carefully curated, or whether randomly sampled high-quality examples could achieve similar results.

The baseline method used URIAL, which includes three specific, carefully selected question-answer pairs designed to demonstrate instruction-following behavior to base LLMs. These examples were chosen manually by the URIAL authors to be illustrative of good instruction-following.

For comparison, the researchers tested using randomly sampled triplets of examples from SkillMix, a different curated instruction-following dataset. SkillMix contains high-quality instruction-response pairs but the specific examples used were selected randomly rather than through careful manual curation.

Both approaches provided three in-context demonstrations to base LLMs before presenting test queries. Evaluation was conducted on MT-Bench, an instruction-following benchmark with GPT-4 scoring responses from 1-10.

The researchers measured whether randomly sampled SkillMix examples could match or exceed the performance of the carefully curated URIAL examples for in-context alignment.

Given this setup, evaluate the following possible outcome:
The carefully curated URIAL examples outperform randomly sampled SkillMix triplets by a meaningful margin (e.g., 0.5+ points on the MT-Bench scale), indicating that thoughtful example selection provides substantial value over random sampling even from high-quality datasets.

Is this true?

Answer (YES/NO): NO